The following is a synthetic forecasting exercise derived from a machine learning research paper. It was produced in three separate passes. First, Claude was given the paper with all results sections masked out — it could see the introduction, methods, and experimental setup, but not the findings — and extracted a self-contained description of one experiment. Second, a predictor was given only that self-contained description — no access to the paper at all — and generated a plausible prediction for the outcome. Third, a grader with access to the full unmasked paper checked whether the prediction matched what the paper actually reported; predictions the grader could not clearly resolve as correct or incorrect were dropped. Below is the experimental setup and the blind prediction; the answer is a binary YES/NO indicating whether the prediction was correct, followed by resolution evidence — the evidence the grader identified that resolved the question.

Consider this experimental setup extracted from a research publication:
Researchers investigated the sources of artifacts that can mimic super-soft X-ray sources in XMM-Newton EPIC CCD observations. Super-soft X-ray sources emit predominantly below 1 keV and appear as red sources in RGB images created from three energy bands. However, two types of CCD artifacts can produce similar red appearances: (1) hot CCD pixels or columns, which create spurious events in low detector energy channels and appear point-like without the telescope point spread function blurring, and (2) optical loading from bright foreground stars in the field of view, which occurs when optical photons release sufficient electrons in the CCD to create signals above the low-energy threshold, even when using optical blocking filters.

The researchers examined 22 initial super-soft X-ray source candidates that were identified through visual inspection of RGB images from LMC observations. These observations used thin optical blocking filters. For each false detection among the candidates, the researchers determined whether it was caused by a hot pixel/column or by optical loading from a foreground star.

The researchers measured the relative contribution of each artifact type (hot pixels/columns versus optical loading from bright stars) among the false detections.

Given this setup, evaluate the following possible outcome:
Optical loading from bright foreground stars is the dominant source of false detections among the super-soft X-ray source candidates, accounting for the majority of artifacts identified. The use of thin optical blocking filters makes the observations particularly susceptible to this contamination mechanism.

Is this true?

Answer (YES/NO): YES